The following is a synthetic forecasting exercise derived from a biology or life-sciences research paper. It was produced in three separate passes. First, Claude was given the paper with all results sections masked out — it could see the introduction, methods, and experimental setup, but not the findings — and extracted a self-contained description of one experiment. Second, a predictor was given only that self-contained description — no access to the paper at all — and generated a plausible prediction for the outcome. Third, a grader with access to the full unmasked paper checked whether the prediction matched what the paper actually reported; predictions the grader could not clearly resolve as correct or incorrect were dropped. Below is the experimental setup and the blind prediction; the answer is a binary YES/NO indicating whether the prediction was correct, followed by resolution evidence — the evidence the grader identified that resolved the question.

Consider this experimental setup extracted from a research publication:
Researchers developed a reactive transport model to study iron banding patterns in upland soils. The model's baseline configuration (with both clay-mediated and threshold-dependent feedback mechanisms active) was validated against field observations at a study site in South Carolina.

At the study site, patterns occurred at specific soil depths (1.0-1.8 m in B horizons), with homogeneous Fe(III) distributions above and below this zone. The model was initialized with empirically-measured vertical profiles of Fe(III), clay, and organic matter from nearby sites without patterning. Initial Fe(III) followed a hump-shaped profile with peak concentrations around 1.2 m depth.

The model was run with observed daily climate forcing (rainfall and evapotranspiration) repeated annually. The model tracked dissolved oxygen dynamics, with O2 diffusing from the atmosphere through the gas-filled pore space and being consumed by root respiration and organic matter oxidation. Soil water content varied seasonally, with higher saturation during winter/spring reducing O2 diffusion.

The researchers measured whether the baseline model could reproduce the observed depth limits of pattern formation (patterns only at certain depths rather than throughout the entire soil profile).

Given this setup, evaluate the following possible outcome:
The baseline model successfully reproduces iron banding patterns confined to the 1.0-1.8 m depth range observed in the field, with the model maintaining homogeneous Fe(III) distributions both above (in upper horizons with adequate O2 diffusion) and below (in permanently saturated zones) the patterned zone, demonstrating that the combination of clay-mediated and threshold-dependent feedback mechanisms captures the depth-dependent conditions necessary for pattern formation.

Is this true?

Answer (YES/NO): YES